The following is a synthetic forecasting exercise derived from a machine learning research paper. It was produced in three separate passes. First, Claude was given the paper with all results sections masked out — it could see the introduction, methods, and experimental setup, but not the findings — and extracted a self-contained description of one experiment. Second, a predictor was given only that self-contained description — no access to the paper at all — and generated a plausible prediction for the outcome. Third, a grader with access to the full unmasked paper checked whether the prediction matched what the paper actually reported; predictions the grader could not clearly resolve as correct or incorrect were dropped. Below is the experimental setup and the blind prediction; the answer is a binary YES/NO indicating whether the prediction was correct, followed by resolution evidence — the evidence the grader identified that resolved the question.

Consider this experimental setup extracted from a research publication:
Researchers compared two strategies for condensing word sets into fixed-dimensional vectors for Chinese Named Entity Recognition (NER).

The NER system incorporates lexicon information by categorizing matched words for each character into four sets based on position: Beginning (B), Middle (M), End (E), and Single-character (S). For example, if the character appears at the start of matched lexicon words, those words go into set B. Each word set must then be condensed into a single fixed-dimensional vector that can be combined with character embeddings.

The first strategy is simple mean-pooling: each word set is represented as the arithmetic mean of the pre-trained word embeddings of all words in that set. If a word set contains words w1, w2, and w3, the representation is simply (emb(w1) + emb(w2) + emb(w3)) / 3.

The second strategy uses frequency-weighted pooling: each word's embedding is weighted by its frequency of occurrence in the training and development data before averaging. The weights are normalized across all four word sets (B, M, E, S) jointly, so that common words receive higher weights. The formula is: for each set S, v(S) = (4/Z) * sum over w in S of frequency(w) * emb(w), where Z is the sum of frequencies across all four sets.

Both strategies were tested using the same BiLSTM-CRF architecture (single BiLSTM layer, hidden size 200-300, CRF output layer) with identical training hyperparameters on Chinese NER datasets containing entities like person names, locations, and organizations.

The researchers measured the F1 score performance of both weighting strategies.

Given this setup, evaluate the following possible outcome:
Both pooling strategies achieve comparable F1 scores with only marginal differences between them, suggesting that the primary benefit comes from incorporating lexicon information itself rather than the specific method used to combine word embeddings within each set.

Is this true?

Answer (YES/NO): NO